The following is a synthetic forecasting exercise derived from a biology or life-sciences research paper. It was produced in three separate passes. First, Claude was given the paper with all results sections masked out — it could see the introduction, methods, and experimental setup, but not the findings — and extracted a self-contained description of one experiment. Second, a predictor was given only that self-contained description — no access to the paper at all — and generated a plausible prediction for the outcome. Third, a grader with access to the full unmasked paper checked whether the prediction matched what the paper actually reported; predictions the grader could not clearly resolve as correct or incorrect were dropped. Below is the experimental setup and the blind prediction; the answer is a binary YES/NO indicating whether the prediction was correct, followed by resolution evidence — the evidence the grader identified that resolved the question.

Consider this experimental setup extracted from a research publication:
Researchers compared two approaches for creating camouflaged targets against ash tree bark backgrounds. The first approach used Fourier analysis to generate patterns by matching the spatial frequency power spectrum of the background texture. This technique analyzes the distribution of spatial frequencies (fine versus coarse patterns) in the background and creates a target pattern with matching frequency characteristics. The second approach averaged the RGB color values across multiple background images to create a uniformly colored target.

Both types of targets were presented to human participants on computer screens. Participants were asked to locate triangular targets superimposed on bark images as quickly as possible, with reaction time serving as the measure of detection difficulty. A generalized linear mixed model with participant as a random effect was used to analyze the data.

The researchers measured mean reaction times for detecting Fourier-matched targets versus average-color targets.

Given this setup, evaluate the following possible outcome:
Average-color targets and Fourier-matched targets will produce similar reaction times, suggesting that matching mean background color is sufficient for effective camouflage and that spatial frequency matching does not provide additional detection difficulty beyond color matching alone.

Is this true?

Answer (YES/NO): NO